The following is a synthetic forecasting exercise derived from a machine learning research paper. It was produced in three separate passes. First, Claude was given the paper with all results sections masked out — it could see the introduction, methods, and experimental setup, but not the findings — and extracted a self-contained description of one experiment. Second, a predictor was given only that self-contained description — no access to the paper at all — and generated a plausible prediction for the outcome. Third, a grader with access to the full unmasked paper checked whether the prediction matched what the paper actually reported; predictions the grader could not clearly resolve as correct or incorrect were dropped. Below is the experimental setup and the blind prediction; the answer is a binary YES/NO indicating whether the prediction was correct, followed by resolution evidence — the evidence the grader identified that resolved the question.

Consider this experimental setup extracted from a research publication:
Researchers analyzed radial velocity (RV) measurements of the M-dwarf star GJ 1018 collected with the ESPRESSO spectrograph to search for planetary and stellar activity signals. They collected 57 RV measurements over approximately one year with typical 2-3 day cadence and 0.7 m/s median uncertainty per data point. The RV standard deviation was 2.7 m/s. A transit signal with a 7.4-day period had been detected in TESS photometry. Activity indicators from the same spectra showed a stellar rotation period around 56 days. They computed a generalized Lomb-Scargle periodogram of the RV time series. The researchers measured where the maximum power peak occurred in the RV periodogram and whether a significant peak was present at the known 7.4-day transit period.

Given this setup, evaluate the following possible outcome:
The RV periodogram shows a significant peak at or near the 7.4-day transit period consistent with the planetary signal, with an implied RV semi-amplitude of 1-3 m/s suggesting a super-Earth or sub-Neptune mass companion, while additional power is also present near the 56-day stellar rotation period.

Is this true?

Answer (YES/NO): NO